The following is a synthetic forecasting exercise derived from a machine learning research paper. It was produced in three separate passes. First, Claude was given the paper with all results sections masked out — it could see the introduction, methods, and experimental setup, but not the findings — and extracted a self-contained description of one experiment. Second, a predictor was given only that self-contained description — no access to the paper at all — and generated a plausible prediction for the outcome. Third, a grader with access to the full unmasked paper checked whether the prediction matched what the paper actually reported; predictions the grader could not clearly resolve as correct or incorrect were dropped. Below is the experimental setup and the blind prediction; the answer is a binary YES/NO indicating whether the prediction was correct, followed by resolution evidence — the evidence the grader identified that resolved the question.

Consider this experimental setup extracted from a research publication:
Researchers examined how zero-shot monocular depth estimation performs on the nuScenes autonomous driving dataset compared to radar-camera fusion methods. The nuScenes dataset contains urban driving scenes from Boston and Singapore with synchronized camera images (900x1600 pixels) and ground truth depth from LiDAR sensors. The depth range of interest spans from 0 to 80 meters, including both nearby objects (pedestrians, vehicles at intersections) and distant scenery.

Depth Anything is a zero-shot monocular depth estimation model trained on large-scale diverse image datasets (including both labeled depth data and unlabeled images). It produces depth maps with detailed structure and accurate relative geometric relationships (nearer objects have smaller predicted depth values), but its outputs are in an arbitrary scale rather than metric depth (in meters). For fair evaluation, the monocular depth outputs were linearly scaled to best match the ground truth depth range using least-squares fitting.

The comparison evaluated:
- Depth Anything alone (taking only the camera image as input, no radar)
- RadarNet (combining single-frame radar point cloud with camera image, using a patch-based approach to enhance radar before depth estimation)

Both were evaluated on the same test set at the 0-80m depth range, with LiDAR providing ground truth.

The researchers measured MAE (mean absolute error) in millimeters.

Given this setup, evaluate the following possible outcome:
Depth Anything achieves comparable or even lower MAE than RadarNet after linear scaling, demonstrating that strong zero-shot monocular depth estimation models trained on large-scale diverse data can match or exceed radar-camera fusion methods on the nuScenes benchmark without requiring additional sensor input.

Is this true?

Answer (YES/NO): NO